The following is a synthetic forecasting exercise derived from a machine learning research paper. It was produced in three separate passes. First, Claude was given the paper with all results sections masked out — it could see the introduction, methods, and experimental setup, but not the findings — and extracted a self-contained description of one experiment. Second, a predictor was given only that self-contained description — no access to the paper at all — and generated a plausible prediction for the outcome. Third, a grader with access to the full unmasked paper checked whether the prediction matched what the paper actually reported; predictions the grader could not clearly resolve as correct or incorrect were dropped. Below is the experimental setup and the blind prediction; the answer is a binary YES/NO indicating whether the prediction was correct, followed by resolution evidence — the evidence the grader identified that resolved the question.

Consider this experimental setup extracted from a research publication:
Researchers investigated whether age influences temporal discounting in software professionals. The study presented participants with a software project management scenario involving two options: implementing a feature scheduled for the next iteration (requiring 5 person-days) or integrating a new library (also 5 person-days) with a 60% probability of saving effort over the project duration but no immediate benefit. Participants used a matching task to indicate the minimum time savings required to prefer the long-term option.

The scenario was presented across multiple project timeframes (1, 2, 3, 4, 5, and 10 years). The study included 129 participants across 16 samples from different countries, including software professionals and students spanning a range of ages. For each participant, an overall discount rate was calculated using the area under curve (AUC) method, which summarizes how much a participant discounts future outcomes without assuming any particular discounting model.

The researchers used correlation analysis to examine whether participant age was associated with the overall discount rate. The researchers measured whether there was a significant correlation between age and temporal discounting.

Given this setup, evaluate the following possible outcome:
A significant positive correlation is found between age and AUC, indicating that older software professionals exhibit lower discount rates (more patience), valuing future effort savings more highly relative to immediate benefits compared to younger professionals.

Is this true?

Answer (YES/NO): NO